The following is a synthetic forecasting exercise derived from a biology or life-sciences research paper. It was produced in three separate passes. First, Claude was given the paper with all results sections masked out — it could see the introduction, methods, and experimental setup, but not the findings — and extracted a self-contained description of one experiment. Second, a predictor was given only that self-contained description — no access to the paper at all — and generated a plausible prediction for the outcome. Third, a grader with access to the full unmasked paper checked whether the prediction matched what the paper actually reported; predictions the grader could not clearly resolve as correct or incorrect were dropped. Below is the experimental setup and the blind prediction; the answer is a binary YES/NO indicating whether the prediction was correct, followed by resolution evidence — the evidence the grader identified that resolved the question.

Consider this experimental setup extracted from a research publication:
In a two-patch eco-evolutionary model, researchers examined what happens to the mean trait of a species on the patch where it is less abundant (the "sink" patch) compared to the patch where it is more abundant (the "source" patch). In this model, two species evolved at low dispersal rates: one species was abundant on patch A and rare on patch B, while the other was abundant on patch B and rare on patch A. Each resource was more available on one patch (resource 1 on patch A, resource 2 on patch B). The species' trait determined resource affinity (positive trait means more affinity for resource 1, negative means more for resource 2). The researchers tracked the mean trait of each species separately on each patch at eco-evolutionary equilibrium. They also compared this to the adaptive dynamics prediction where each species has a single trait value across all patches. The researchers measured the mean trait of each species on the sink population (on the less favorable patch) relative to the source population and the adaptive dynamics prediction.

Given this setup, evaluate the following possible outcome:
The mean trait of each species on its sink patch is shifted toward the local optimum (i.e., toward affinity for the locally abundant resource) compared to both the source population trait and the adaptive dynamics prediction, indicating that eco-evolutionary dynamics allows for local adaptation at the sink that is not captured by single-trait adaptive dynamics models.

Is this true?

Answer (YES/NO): YES